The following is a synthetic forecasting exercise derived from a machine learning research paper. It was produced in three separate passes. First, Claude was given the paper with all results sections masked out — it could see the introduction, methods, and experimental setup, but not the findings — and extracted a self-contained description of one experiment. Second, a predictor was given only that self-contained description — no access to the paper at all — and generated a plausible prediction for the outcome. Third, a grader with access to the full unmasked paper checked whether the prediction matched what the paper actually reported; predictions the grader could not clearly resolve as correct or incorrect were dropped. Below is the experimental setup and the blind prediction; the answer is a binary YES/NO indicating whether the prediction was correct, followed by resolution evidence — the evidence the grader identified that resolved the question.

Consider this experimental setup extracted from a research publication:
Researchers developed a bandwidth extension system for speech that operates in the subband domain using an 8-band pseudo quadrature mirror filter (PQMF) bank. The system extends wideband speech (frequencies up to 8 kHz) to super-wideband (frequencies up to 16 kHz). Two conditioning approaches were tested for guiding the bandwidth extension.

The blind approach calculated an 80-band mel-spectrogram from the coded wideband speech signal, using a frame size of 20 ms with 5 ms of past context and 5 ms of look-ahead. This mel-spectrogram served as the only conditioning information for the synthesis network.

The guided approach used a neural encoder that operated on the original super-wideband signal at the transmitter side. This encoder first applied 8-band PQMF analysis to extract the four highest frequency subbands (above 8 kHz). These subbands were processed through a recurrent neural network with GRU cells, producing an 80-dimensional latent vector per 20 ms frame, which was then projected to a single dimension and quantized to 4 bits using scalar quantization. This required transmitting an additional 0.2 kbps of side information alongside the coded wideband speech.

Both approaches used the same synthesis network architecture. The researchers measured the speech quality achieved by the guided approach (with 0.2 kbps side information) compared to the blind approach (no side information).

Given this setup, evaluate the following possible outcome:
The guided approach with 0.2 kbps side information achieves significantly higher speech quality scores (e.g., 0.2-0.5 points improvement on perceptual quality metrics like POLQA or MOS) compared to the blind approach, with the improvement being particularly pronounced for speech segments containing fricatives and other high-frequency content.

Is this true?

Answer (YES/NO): NO